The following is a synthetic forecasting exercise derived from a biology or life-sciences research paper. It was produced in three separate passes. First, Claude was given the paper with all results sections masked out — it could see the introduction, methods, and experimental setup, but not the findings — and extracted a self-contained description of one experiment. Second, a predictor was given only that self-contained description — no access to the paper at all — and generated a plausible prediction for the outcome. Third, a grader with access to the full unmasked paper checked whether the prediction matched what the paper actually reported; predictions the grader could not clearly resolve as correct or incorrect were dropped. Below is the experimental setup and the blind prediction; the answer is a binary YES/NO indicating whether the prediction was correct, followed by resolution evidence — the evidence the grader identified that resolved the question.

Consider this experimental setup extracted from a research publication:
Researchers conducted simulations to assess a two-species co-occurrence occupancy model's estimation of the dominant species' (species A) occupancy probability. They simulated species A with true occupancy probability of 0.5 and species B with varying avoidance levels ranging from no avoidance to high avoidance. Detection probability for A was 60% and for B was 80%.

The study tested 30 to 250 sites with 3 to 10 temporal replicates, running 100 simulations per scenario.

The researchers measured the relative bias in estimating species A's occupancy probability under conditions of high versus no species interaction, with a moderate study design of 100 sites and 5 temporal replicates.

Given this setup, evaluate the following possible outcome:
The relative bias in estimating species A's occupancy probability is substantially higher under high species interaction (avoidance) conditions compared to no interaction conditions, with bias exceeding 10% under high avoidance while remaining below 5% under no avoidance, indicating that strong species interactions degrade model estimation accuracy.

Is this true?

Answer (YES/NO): NO